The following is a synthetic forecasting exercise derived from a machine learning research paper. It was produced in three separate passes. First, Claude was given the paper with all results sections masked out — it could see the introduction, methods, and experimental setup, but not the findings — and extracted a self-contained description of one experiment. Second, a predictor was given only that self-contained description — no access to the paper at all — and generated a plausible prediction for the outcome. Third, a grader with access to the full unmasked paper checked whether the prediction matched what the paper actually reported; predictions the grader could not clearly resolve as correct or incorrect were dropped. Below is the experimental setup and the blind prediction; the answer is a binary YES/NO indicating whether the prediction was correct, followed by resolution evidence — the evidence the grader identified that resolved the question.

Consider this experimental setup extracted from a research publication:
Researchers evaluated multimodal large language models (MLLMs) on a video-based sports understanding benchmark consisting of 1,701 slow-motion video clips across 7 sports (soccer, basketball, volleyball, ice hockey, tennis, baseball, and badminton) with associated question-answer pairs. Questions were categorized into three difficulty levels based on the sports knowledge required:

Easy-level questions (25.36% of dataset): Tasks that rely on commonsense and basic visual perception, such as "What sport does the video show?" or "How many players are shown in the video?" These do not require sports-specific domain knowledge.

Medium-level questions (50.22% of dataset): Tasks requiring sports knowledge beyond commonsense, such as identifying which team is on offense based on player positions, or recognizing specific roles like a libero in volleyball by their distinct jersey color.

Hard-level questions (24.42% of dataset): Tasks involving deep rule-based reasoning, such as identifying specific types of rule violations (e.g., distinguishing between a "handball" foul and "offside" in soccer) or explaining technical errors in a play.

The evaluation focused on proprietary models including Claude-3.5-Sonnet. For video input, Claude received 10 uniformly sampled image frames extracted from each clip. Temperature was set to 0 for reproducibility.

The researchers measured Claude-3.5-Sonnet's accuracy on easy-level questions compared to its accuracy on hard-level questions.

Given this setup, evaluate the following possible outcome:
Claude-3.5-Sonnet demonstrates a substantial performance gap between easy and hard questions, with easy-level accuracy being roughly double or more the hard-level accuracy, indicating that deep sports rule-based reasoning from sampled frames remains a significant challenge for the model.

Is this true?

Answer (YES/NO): NO